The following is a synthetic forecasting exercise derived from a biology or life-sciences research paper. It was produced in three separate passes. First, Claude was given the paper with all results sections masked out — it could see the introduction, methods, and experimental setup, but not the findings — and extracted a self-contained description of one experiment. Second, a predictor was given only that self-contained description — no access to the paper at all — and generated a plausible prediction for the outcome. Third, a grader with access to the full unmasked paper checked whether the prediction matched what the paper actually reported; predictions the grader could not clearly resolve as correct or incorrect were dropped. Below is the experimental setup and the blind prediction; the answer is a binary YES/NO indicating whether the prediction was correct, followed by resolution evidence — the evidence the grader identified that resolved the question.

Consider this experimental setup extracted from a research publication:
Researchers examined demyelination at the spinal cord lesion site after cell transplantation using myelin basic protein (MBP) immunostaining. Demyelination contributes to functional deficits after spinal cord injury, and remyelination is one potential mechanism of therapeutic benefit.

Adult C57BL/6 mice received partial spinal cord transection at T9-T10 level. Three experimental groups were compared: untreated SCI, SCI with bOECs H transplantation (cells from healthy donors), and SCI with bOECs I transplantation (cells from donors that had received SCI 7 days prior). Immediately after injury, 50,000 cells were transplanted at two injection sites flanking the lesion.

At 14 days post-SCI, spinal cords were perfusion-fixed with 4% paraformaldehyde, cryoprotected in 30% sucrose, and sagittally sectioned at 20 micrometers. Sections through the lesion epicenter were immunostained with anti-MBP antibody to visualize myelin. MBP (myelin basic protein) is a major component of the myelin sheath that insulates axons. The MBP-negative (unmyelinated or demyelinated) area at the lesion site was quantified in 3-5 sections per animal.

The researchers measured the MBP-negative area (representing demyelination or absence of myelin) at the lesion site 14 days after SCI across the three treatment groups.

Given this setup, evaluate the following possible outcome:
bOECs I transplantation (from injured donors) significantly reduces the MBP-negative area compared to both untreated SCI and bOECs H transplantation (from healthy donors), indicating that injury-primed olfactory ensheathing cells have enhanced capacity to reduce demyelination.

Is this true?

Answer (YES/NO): NO